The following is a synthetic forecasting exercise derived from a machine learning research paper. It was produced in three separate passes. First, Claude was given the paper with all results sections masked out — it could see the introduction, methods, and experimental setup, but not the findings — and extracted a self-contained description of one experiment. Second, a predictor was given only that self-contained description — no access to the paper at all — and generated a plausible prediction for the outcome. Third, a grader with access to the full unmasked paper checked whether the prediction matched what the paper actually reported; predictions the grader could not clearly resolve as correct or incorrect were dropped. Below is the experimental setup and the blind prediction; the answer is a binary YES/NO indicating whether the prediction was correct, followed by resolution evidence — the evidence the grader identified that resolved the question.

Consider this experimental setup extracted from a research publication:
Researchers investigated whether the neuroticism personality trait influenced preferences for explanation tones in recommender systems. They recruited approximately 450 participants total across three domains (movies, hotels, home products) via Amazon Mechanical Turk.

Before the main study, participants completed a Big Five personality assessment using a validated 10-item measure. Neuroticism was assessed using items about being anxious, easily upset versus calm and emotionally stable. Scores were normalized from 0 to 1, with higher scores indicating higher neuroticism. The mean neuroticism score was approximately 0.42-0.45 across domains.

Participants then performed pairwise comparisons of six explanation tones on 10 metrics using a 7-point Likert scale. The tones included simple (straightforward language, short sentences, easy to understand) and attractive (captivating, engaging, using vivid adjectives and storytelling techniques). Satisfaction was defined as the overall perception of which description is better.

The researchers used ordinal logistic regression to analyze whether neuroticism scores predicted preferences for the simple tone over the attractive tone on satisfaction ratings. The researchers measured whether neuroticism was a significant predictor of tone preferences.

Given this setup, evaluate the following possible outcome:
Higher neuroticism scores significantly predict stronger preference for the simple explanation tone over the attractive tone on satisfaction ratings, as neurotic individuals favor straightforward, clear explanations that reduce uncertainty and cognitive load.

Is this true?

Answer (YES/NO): NO